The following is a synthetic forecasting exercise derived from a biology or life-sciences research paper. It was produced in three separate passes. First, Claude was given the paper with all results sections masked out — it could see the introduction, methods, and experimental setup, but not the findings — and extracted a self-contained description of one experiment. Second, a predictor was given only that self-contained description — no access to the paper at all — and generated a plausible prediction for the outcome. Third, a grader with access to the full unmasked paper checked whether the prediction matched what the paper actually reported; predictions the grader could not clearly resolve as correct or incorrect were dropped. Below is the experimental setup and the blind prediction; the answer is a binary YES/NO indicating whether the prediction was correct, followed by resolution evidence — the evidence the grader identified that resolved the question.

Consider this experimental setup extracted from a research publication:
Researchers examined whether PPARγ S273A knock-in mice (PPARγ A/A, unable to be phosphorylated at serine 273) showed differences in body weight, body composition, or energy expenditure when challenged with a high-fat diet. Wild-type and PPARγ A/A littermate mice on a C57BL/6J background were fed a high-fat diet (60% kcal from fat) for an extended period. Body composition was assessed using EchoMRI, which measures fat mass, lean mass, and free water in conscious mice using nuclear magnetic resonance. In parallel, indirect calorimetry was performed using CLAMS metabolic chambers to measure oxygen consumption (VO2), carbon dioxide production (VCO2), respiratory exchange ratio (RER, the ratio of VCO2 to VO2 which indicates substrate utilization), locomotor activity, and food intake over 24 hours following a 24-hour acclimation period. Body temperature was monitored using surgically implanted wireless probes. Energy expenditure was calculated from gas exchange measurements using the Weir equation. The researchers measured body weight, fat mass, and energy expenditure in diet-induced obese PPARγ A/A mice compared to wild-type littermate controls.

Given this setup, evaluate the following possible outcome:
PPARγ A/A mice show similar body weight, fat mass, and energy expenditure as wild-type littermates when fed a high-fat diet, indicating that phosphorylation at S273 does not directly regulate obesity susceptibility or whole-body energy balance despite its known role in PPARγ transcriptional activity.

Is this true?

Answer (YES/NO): YES